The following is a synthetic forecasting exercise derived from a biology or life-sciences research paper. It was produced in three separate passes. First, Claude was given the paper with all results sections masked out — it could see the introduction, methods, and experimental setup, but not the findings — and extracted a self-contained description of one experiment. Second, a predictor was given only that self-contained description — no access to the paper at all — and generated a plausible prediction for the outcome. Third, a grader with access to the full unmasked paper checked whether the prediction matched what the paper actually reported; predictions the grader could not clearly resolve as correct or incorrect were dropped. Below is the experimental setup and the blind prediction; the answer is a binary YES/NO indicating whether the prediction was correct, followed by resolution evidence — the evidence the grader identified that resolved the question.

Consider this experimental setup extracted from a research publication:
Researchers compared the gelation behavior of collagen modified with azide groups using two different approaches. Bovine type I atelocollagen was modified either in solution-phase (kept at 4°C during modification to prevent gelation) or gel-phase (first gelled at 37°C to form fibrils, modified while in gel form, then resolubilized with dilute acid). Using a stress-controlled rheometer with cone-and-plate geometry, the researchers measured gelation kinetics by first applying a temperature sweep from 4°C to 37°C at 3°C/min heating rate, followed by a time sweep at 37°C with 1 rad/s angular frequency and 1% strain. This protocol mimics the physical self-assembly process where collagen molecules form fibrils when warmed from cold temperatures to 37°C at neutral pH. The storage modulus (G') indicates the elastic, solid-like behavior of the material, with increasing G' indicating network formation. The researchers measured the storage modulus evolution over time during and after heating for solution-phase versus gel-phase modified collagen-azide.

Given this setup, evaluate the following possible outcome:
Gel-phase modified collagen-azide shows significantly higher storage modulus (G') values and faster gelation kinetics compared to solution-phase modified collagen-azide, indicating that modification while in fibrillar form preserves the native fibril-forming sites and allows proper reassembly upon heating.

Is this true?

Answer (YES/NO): YES